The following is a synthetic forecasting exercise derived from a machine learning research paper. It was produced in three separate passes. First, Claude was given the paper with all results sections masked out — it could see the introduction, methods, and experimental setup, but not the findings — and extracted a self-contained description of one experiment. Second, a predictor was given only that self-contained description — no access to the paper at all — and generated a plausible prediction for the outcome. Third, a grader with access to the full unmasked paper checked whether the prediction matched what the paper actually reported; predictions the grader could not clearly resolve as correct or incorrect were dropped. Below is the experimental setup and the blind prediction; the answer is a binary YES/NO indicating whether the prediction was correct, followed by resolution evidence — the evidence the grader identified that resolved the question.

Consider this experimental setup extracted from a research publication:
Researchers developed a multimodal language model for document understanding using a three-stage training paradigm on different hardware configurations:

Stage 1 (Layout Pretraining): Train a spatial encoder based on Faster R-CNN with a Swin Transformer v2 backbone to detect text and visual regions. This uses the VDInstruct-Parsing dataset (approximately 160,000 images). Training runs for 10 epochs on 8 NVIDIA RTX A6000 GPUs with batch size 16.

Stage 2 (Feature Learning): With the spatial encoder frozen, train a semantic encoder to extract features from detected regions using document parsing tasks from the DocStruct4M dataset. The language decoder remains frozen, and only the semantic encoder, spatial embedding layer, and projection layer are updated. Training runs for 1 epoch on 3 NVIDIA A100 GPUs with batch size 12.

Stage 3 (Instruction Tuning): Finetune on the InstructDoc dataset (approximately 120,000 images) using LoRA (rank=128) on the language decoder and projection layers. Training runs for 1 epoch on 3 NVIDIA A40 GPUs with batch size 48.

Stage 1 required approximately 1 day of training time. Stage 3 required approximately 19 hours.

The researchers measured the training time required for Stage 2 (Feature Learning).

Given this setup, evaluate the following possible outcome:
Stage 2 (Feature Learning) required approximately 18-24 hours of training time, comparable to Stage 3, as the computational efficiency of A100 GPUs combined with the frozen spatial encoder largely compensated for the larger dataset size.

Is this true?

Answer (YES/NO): NO